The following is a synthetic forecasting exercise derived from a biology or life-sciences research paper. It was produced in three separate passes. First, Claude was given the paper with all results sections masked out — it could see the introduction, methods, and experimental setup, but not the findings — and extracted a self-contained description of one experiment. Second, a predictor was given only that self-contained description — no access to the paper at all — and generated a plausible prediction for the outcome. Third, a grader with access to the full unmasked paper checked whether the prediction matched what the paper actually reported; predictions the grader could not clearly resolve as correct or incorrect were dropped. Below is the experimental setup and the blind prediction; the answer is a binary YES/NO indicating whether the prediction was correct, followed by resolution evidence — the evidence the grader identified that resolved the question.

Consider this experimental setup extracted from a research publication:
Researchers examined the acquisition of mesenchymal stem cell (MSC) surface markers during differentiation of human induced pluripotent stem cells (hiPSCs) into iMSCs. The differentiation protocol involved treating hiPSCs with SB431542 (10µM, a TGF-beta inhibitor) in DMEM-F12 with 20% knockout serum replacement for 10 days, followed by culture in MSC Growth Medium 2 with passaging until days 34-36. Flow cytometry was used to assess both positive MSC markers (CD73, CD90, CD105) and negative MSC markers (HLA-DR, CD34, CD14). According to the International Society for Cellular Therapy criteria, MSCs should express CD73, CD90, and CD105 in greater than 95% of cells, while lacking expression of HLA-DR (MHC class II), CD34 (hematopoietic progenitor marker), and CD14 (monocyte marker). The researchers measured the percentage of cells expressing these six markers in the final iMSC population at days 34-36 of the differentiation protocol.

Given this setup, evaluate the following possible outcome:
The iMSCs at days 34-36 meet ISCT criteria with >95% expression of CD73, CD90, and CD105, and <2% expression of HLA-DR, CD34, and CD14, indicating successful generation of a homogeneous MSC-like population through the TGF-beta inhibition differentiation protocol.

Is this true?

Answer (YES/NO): NO